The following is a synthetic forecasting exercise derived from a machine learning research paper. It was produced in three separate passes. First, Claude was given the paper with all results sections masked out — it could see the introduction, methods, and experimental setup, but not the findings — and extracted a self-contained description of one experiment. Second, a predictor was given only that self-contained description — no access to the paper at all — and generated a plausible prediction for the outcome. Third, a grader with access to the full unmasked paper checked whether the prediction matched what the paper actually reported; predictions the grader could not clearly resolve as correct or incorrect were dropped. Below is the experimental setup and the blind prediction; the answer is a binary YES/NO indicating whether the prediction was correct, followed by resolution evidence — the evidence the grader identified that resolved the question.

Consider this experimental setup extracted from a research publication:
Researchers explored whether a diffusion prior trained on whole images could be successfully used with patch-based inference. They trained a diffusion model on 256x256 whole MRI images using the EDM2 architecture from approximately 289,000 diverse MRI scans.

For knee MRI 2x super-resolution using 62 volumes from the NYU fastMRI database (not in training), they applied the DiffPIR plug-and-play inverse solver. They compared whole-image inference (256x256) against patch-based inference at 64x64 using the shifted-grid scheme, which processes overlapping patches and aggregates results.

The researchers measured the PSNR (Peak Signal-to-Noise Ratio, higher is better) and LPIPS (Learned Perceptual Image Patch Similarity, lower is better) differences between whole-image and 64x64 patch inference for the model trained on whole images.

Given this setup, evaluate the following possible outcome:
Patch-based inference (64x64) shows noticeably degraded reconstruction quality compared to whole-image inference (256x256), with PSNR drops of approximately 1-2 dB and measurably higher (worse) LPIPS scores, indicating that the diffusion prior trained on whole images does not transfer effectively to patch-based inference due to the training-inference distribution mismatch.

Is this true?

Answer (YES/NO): NO